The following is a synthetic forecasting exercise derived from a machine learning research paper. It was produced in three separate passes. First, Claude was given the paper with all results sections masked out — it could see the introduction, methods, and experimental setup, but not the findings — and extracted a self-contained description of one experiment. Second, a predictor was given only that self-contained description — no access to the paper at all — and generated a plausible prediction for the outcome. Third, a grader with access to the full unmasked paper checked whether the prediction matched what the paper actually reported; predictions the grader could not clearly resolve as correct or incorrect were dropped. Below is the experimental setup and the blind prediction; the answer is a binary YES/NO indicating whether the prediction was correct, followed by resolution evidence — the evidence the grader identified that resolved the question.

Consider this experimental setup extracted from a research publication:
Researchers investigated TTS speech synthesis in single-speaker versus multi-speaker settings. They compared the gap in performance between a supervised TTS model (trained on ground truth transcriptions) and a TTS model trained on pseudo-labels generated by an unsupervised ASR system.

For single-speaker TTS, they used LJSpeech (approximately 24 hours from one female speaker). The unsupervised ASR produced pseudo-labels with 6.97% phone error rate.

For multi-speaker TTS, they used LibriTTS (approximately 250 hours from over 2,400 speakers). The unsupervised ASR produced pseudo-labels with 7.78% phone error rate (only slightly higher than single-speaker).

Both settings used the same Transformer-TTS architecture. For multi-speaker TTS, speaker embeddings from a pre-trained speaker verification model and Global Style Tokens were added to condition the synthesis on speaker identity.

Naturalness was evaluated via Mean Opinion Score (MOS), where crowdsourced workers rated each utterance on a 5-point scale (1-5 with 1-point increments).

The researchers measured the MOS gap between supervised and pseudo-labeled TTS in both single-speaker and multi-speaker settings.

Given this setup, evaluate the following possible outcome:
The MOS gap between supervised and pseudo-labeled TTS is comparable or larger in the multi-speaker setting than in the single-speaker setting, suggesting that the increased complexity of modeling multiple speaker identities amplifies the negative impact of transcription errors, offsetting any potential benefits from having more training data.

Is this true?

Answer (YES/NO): YES